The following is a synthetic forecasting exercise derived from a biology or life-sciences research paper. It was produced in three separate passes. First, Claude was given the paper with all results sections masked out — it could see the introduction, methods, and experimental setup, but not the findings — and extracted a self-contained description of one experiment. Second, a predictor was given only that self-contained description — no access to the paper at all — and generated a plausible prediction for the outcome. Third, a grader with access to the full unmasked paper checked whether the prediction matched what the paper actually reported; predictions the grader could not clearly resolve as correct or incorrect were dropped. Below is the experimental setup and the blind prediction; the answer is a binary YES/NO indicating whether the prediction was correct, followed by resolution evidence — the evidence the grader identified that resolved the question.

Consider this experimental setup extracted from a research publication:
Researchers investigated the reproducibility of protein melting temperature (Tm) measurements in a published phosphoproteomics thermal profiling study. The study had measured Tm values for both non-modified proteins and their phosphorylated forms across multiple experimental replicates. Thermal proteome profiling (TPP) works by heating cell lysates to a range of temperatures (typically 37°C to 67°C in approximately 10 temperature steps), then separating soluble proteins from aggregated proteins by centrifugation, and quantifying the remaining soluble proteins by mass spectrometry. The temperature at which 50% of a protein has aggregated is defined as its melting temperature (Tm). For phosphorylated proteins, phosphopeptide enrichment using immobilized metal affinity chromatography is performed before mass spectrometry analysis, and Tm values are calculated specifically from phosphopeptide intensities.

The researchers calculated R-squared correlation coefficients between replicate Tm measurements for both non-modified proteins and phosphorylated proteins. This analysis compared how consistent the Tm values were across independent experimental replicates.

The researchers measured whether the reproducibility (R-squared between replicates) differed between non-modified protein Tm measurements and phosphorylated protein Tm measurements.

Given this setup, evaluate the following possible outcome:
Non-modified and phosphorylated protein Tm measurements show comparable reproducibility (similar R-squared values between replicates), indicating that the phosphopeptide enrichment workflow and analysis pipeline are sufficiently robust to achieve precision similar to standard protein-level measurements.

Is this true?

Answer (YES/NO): NO